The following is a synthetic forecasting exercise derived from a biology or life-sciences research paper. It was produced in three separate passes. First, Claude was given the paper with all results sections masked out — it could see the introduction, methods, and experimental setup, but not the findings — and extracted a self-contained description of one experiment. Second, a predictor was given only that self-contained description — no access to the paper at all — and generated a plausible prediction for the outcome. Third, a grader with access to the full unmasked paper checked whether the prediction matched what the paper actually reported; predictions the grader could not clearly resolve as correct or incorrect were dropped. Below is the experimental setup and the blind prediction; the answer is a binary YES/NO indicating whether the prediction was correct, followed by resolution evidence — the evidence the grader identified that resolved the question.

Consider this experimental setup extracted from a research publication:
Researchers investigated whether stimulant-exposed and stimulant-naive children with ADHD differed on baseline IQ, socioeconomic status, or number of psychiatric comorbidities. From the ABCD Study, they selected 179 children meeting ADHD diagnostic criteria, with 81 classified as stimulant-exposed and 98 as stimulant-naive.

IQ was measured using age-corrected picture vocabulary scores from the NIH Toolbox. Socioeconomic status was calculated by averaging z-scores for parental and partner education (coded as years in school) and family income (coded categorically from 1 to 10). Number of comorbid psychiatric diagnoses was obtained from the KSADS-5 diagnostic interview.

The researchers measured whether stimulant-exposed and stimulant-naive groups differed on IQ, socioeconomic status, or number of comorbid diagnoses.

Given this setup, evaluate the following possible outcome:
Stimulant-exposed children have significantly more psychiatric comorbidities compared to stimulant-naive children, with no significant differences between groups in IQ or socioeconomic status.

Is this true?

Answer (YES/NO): NO